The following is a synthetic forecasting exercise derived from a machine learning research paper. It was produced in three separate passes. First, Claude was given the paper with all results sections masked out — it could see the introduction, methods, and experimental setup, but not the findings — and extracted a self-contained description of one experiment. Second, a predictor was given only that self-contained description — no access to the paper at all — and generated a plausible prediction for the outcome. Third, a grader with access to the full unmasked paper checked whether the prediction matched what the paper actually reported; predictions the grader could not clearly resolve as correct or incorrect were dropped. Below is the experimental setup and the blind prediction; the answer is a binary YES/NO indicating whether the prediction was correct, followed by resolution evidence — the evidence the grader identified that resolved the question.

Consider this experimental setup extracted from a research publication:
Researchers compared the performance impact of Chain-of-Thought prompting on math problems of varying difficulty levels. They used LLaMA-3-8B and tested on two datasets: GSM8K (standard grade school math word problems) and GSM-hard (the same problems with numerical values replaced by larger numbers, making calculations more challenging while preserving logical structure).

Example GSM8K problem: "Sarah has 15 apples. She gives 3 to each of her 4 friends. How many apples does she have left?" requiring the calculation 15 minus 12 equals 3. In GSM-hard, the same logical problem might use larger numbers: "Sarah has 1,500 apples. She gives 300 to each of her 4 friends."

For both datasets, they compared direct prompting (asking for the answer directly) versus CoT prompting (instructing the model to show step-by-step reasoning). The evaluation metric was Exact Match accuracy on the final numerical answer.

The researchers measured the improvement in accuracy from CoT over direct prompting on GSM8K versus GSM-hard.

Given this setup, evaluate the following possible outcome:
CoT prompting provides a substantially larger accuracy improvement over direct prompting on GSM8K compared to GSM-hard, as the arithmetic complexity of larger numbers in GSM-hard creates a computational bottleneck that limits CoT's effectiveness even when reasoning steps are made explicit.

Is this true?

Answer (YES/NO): YES